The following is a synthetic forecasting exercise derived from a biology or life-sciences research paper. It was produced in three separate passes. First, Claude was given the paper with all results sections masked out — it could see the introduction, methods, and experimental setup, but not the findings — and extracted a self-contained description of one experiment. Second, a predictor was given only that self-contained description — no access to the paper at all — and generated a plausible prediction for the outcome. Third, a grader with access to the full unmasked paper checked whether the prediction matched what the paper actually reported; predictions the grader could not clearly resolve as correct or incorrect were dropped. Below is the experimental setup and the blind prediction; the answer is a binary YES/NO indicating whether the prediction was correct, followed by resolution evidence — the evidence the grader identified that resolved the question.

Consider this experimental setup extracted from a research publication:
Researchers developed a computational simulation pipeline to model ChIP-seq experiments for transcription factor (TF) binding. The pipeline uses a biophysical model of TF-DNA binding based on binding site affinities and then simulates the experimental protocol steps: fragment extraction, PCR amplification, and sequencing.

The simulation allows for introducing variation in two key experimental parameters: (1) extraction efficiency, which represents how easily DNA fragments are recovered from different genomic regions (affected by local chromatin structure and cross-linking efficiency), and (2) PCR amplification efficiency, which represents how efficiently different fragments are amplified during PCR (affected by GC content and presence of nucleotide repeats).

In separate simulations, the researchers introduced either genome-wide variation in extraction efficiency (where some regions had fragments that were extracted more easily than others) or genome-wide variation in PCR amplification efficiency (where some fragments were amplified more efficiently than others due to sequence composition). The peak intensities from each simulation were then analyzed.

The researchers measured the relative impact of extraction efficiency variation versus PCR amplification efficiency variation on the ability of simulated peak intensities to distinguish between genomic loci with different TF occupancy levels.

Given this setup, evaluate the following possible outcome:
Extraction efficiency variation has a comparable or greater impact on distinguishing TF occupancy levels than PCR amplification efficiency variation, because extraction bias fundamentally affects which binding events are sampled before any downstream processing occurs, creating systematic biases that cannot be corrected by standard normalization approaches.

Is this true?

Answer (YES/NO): YES